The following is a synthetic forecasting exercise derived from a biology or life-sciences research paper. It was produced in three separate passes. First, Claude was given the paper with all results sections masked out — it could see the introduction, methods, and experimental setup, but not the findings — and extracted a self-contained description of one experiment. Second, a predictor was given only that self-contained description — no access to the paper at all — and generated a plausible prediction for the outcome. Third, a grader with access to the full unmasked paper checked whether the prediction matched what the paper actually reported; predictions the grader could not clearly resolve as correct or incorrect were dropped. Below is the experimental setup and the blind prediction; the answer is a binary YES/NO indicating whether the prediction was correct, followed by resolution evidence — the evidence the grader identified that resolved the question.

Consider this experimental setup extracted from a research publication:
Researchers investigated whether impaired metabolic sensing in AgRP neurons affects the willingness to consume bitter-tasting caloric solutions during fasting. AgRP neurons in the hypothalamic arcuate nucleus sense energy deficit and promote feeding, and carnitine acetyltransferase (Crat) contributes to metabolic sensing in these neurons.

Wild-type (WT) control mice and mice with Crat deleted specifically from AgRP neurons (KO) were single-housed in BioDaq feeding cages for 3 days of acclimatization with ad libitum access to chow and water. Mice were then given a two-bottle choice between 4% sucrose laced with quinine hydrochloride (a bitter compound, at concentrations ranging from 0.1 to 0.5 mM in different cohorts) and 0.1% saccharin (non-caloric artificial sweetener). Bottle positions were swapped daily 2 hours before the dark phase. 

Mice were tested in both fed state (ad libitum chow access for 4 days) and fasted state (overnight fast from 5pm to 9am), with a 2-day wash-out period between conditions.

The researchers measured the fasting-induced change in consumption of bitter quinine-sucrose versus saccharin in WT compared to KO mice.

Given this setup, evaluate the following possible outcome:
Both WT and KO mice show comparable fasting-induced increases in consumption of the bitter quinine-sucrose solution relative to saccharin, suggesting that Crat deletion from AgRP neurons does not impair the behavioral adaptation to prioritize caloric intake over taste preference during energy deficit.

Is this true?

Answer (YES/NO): NO